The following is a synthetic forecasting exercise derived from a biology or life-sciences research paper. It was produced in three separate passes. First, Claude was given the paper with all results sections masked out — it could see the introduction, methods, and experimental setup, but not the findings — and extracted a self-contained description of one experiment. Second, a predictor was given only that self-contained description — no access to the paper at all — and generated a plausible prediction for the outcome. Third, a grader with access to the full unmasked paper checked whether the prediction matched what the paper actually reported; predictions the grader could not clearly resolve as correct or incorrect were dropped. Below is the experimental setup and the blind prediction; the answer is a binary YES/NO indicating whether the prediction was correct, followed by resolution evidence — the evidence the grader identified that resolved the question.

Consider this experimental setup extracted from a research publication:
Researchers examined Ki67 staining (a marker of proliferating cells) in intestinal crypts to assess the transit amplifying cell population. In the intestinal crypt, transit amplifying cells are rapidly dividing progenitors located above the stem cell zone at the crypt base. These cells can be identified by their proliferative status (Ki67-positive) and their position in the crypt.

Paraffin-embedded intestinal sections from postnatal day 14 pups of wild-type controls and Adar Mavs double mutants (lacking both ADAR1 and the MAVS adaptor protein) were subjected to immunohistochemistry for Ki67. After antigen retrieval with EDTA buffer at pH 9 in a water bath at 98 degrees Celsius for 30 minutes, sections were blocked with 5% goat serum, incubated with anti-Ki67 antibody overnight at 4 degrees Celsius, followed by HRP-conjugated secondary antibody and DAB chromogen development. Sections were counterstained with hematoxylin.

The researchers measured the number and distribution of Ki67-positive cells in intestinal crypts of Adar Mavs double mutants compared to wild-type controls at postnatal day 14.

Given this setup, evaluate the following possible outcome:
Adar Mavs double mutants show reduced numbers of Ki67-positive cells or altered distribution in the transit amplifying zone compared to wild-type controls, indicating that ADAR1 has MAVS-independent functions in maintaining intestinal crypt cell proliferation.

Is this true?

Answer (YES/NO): YES